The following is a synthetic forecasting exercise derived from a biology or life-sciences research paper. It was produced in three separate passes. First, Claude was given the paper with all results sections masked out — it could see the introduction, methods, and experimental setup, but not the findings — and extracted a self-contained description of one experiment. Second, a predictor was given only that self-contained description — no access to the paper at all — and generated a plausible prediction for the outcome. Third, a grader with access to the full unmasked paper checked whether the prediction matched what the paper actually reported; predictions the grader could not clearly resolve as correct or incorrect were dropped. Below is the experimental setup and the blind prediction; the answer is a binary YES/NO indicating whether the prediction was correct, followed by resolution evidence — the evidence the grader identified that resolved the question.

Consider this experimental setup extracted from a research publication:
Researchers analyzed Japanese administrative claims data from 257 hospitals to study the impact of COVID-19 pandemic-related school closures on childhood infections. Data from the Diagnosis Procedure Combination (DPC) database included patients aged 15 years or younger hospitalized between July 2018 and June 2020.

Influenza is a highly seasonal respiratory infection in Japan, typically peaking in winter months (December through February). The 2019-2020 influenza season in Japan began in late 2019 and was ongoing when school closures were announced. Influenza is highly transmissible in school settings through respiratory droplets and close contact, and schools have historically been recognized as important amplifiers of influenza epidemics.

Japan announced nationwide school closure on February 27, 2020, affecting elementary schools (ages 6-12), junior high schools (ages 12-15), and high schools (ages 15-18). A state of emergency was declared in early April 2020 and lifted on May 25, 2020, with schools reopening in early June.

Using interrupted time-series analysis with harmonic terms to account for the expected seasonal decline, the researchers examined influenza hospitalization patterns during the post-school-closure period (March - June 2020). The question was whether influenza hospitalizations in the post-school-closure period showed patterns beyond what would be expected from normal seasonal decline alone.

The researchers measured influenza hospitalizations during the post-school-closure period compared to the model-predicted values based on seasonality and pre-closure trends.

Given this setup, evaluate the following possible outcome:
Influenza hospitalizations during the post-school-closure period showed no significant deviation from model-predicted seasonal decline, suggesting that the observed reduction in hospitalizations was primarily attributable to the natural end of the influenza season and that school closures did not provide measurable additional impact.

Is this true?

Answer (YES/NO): YES